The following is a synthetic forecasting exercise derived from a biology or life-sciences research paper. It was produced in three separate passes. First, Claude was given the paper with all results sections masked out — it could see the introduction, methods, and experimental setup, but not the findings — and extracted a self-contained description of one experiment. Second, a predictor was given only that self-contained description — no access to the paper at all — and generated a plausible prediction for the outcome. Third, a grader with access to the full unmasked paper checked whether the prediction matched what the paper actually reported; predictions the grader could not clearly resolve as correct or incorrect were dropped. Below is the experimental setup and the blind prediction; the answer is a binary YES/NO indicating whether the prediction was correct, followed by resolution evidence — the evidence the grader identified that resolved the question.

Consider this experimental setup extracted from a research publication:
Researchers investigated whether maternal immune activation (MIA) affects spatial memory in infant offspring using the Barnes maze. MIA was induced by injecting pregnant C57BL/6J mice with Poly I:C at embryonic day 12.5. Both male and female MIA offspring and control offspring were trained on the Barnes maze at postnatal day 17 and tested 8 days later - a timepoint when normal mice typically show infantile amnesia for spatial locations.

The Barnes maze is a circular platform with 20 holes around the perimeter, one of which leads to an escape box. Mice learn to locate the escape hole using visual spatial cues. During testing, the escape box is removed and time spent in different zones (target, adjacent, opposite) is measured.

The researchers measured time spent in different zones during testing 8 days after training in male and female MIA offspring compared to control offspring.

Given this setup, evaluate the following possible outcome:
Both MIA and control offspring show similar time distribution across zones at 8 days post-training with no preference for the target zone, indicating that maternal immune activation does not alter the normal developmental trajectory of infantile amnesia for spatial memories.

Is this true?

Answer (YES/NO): NO